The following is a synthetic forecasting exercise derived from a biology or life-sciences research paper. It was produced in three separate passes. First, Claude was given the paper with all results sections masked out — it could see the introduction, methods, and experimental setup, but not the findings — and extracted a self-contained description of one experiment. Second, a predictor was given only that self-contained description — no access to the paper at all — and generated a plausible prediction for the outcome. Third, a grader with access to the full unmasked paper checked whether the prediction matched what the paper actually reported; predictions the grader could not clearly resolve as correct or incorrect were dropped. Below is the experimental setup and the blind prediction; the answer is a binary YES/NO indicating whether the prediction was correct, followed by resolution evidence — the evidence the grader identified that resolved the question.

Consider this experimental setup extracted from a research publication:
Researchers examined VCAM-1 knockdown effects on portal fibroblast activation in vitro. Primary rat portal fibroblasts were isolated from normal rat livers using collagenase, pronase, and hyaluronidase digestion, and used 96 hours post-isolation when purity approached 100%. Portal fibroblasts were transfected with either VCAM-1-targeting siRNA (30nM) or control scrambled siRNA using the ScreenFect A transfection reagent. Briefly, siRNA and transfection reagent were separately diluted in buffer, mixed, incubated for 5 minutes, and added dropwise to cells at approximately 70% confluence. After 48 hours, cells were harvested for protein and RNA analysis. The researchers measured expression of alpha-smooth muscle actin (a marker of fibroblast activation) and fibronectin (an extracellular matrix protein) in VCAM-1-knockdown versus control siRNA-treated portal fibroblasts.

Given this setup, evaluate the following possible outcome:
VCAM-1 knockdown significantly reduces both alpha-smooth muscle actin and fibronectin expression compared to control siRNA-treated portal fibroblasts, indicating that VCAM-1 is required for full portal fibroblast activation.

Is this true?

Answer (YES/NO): NO